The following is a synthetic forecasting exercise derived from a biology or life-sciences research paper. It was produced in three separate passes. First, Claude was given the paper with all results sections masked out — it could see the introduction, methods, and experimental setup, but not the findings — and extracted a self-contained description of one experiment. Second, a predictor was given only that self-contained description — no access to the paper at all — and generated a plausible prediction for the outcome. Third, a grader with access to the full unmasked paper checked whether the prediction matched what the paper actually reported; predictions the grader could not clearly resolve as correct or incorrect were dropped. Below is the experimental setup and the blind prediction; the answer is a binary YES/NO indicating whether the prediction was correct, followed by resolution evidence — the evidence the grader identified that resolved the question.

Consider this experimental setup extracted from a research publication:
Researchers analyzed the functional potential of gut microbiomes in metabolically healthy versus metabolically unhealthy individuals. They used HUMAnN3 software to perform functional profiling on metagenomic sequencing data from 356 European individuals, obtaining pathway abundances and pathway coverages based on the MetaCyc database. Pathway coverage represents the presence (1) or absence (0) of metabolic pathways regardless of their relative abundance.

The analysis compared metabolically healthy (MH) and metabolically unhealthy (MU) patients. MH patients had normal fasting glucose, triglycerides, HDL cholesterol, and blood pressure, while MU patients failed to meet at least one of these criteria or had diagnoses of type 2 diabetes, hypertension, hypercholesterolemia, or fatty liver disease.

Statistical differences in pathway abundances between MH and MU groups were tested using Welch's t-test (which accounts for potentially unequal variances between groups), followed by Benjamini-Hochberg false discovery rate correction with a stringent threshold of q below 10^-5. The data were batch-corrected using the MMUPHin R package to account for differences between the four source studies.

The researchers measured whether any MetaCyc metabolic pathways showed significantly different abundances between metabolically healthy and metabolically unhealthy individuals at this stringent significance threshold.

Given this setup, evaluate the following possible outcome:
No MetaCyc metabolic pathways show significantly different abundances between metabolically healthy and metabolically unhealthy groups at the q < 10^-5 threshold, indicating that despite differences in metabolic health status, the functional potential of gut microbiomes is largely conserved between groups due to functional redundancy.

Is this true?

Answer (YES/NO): NO